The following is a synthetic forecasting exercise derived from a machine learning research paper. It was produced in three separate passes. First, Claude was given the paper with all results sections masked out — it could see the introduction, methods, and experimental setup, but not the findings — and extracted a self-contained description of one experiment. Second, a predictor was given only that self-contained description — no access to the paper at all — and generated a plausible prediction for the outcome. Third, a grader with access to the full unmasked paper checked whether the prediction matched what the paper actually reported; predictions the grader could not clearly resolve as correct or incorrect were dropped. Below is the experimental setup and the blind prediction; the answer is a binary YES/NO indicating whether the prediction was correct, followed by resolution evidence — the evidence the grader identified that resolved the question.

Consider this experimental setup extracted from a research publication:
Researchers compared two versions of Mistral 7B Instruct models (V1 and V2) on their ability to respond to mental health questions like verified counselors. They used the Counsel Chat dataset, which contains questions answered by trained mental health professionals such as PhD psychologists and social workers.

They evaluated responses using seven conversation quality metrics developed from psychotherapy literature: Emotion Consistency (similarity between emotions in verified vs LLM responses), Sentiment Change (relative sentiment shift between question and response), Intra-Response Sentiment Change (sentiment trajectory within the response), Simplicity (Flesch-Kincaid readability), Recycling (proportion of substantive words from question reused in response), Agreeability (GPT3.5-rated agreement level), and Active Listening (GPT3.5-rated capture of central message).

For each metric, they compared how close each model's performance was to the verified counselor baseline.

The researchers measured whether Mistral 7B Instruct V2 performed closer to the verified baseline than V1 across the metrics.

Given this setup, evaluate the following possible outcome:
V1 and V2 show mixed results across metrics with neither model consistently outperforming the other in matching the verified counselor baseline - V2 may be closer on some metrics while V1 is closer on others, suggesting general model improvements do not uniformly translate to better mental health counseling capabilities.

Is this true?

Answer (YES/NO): NO